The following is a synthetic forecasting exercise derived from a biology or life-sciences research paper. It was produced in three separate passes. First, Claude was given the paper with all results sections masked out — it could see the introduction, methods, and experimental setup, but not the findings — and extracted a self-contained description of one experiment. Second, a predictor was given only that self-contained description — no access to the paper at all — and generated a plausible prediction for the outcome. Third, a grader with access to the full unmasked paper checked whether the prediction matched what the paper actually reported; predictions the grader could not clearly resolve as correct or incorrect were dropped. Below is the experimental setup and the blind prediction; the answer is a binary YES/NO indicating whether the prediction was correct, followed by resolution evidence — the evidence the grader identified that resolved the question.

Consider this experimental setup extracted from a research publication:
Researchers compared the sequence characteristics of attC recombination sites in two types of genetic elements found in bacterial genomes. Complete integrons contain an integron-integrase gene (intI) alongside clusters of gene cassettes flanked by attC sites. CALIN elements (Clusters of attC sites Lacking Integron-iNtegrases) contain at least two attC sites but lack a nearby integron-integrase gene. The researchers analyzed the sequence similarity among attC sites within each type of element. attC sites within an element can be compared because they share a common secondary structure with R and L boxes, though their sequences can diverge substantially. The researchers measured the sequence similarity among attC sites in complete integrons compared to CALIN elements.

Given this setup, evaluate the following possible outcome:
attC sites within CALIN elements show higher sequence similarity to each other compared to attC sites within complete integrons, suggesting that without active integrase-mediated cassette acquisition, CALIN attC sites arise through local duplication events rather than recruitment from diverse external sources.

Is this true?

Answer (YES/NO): NO